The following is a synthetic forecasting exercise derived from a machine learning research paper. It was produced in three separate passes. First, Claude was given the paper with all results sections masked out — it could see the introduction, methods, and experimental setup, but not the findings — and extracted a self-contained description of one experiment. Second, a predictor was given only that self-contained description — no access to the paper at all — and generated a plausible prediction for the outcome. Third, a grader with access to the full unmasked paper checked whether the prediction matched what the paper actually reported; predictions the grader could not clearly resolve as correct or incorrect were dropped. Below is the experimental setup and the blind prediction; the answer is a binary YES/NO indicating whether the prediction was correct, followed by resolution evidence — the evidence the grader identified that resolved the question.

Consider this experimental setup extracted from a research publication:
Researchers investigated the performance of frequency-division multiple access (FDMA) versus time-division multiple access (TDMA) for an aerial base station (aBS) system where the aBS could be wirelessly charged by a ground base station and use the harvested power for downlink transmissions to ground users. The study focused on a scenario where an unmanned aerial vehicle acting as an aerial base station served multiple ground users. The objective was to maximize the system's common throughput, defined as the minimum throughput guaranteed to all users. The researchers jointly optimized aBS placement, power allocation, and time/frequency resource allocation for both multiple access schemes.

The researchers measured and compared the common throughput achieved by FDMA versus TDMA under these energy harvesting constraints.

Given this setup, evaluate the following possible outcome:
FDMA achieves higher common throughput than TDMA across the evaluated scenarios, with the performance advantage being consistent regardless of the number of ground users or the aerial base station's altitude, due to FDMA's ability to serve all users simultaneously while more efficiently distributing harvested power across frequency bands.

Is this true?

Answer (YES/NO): NO